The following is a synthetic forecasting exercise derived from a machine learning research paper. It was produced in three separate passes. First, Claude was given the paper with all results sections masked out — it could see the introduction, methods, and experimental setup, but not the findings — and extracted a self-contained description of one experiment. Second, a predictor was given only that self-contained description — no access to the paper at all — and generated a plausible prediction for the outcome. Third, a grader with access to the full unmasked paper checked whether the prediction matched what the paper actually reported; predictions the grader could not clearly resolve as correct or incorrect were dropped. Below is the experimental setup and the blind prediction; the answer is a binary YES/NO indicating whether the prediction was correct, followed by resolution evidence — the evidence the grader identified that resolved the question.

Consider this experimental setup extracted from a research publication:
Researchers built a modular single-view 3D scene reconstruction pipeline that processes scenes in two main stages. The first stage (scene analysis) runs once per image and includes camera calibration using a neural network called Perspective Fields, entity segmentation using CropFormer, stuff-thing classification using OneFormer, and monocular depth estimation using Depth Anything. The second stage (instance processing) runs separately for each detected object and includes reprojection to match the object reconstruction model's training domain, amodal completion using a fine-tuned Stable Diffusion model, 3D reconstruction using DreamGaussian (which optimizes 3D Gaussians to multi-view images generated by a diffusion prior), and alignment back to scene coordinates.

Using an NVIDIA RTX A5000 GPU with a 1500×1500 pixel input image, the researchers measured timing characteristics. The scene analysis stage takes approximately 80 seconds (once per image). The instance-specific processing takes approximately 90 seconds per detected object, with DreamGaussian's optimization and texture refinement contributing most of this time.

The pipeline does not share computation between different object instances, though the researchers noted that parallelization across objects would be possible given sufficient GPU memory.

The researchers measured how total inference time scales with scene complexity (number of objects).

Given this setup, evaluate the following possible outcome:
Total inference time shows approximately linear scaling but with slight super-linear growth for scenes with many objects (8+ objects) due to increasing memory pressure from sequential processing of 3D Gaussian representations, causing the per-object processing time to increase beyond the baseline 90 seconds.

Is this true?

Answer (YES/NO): NO